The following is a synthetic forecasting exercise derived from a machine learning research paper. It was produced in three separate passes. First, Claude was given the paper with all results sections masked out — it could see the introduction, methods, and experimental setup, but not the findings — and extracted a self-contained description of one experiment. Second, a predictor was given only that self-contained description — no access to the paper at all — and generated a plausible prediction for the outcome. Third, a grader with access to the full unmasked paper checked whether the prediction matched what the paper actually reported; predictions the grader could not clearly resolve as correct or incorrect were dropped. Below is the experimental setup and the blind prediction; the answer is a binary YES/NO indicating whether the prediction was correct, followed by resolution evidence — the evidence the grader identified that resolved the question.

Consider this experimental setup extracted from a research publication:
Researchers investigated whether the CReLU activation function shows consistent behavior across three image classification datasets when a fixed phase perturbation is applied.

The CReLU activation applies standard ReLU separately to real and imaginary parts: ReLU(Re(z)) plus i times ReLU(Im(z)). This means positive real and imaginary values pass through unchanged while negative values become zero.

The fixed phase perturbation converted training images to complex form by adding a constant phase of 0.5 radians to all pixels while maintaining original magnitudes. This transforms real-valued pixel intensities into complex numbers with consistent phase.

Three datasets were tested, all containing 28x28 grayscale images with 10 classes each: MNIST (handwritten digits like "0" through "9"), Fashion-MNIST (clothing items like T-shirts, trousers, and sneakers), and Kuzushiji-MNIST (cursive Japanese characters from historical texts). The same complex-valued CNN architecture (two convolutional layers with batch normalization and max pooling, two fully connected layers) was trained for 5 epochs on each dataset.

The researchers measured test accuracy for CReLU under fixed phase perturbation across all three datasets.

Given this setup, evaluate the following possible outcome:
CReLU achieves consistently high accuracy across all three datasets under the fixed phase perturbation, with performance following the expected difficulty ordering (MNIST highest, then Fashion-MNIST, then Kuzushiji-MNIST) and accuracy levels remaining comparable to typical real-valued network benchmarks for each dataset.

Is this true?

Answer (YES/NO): NO